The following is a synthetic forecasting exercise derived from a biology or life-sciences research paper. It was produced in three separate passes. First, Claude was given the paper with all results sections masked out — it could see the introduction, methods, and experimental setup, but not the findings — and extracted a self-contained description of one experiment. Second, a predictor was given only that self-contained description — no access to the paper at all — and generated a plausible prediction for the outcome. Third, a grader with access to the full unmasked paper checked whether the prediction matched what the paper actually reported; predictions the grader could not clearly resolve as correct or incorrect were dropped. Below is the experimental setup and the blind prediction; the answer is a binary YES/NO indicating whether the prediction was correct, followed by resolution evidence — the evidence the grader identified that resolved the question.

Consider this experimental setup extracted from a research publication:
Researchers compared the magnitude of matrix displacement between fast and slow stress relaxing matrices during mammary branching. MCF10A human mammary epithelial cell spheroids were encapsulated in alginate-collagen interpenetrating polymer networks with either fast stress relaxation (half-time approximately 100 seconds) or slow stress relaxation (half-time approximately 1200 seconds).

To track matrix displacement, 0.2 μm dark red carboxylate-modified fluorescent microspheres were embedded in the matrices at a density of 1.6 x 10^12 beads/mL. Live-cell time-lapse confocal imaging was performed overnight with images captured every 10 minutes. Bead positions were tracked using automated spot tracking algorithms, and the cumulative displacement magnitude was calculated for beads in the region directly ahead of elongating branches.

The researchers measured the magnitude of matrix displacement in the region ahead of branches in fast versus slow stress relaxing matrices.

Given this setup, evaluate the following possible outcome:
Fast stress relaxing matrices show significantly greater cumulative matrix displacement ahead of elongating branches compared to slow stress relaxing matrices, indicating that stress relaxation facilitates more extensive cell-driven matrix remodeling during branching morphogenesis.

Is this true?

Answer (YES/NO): NO